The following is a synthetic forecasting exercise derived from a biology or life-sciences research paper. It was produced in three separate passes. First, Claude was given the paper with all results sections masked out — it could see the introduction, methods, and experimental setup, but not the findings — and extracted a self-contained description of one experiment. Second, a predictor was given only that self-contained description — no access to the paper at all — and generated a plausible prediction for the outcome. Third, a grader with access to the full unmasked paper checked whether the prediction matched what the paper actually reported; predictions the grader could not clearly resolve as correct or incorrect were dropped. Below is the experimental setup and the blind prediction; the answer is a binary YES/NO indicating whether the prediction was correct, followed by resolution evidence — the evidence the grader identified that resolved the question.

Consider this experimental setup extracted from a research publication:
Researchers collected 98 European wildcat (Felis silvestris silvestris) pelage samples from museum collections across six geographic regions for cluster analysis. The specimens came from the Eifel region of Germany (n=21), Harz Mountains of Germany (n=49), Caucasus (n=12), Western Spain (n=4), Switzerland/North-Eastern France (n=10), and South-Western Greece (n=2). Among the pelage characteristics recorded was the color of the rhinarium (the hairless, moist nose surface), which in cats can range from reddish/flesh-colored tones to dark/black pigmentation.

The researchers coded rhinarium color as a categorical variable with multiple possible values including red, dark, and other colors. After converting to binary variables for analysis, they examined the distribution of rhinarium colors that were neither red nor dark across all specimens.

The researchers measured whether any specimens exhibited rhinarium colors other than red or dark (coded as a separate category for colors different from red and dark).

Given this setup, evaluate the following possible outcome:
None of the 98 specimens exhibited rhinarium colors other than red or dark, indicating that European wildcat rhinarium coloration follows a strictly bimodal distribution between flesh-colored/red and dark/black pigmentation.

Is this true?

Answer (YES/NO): YES